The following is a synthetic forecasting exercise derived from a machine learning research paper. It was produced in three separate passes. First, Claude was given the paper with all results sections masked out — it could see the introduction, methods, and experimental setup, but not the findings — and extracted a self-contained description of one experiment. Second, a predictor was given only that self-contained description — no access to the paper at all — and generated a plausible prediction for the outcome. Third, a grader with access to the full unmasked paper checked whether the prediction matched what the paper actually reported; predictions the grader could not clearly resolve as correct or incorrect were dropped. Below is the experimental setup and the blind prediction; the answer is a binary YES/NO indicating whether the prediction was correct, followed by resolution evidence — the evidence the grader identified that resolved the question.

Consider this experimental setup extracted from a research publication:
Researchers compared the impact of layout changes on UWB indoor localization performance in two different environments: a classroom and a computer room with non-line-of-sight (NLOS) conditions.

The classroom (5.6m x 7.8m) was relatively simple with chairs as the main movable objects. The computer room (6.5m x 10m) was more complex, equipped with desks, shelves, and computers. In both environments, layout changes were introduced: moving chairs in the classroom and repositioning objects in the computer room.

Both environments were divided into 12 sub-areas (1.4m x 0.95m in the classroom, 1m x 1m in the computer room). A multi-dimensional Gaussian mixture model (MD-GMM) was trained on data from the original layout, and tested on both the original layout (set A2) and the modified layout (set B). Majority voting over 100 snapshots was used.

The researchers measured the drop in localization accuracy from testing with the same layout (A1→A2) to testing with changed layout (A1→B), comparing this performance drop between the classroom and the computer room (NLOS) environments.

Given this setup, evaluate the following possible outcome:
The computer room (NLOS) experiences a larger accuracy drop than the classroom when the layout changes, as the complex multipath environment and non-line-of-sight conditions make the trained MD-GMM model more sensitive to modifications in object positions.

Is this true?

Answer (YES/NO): NO